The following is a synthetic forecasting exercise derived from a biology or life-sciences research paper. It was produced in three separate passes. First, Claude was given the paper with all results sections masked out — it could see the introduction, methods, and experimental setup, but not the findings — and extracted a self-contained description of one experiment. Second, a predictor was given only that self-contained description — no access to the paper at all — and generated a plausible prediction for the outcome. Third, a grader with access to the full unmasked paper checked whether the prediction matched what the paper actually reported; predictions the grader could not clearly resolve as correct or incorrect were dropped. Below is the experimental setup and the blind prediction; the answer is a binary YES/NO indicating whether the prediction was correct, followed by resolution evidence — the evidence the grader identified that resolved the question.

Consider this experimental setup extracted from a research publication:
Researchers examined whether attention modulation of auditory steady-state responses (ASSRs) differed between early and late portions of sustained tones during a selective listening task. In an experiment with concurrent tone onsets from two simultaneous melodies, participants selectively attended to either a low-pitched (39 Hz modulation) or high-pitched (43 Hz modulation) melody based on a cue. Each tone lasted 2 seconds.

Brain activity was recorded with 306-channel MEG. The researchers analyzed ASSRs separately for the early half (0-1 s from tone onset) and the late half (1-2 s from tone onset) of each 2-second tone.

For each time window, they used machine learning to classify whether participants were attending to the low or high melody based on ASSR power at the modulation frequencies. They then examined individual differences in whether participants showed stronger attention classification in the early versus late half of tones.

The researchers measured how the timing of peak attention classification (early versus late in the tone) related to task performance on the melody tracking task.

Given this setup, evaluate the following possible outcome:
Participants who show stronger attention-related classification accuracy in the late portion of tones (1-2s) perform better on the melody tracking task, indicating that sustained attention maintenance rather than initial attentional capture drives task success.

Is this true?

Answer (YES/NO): YES